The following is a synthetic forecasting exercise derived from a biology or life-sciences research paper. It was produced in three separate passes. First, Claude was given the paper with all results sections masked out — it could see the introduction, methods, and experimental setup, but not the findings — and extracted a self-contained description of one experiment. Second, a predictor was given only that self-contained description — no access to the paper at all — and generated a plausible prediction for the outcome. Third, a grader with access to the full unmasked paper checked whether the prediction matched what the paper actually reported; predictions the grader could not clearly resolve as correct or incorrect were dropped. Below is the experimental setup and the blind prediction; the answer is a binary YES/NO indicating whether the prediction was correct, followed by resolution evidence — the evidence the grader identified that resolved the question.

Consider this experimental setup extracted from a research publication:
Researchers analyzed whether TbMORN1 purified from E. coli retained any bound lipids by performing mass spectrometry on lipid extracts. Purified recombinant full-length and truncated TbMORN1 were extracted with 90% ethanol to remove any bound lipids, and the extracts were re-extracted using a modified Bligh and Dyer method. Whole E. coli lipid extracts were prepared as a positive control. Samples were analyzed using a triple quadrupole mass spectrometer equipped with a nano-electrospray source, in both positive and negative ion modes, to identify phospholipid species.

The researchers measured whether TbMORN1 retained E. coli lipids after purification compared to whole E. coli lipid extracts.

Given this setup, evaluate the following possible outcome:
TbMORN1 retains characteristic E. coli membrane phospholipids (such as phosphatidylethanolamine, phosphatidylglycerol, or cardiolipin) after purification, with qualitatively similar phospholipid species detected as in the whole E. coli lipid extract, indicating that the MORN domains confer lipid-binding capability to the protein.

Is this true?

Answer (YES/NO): NO